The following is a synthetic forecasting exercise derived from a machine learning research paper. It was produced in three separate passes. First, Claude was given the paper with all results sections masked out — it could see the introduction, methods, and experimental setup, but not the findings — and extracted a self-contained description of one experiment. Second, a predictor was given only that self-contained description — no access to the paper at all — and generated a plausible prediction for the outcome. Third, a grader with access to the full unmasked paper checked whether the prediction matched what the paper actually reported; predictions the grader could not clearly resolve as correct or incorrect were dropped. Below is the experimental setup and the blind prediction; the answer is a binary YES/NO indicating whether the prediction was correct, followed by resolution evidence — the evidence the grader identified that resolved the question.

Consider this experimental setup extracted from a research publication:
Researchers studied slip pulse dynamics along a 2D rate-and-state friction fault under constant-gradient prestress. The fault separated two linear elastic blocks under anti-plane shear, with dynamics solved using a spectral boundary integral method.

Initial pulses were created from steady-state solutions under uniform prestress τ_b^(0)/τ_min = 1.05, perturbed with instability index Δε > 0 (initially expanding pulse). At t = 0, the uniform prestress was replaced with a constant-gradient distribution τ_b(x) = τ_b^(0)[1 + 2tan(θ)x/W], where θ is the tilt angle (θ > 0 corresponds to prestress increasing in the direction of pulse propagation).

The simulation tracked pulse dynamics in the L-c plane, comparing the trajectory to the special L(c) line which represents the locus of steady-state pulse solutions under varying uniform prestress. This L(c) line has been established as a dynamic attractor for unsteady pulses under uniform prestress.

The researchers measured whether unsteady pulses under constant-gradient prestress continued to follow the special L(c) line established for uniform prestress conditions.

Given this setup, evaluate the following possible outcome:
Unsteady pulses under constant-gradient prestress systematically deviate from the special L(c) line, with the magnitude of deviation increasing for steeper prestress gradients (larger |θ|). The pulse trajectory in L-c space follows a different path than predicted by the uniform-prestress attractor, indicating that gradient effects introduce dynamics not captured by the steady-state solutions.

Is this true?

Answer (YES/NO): NO